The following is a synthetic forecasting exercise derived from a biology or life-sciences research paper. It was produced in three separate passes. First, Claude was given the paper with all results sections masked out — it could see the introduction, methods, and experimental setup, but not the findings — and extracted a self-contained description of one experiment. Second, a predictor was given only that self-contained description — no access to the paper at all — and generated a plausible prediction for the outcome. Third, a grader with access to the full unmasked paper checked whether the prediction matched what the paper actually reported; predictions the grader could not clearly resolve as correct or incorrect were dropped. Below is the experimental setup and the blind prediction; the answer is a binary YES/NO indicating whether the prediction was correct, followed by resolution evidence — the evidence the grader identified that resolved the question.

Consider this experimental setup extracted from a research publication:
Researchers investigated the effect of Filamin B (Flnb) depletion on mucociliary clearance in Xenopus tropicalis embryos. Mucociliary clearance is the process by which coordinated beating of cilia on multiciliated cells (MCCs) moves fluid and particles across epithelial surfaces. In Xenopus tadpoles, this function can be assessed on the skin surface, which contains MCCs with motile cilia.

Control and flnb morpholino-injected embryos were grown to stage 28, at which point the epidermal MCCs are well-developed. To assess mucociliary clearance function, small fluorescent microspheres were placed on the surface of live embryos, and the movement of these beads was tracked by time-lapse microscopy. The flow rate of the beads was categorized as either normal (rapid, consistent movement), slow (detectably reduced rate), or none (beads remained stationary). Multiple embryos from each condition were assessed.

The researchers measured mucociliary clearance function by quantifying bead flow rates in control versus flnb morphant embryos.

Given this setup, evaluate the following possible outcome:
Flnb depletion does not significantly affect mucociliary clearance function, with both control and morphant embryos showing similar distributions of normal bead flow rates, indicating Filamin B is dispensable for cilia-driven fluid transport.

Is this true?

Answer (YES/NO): NO